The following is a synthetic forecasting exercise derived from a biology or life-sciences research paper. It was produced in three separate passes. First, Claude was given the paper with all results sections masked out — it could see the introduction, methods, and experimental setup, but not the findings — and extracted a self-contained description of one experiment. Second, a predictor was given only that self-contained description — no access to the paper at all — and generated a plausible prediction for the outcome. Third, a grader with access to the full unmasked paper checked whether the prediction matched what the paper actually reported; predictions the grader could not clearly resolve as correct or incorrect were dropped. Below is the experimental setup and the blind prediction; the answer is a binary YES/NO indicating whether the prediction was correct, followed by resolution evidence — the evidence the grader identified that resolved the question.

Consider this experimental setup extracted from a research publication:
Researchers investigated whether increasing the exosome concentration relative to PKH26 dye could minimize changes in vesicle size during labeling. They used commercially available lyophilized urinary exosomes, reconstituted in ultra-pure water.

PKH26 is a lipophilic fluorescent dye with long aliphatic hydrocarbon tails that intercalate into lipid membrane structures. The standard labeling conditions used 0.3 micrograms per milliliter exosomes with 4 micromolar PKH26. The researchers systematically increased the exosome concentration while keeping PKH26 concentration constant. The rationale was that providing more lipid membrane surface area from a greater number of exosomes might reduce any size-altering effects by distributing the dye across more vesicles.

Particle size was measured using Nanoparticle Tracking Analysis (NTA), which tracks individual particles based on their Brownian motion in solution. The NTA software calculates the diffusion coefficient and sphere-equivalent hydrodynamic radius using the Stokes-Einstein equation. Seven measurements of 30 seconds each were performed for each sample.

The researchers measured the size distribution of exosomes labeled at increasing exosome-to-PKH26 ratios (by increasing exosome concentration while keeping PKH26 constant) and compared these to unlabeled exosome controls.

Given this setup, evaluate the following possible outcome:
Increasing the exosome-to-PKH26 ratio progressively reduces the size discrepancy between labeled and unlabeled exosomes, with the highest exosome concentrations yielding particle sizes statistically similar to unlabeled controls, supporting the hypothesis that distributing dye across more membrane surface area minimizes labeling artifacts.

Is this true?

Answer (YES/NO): NO